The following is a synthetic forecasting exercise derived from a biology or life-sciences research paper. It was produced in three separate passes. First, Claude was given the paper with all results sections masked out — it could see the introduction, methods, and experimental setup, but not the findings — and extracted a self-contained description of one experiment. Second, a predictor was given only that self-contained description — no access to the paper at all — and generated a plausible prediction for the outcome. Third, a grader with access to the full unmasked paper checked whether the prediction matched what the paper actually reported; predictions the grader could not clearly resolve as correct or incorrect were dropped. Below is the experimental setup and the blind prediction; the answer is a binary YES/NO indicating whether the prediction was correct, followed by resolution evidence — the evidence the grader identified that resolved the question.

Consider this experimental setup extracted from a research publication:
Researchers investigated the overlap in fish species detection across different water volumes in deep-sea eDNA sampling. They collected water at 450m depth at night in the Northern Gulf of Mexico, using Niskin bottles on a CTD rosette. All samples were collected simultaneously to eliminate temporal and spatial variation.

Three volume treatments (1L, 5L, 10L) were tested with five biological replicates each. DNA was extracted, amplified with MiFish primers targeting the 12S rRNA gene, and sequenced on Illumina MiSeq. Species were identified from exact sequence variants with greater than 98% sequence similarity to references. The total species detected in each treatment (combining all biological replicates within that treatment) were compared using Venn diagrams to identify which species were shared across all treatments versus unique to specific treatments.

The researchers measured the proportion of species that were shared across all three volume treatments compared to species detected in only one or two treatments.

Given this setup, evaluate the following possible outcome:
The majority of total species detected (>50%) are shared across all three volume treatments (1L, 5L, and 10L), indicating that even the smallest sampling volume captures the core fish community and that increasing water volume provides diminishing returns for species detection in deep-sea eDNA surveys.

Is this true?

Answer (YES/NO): NO